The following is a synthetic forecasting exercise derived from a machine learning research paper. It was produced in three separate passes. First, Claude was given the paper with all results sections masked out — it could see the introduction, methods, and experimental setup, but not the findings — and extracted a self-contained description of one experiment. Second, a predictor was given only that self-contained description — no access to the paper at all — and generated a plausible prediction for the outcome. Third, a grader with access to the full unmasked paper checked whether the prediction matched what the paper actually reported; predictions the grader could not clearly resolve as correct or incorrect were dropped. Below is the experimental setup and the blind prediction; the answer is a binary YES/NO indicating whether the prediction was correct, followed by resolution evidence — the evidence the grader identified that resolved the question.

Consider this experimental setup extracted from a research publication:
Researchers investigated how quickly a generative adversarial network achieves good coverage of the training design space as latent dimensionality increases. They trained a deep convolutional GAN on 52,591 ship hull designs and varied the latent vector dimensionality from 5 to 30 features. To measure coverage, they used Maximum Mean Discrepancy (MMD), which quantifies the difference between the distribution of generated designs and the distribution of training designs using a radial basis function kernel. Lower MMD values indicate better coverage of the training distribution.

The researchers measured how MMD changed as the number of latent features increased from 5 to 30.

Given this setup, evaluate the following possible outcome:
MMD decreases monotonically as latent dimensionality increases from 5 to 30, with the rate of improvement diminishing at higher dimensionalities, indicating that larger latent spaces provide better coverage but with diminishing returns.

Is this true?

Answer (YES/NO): NO